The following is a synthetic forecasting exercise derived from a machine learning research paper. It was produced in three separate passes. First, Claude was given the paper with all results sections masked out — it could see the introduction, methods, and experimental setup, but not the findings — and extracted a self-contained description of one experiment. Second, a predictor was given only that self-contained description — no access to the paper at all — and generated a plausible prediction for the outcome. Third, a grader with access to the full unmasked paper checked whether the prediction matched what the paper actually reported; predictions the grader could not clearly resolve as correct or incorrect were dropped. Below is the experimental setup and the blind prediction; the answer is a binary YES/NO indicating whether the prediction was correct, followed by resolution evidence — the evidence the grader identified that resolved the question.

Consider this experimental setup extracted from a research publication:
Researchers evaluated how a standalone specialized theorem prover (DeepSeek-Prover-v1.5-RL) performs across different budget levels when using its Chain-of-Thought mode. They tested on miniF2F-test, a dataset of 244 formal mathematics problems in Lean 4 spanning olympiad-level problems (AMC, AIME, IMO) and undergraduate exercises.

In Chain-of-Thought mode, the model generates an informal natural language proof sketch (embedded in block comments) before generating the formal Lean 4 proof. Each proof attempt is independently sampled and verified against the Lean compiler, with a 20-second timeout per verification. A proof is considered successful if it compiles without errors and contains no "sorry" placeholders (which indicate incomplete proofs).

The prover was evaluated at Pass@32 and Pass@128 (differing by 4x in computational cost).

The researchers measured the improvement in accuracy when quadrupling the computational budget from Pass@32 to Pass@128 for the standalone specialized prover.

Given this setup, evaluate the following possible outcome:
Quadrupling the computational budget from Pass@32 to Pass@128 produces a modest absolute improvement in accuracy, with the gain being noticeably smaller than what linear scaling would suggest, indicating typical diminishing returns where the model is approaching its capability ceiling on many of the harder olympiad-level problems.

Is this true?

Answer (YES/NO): YES